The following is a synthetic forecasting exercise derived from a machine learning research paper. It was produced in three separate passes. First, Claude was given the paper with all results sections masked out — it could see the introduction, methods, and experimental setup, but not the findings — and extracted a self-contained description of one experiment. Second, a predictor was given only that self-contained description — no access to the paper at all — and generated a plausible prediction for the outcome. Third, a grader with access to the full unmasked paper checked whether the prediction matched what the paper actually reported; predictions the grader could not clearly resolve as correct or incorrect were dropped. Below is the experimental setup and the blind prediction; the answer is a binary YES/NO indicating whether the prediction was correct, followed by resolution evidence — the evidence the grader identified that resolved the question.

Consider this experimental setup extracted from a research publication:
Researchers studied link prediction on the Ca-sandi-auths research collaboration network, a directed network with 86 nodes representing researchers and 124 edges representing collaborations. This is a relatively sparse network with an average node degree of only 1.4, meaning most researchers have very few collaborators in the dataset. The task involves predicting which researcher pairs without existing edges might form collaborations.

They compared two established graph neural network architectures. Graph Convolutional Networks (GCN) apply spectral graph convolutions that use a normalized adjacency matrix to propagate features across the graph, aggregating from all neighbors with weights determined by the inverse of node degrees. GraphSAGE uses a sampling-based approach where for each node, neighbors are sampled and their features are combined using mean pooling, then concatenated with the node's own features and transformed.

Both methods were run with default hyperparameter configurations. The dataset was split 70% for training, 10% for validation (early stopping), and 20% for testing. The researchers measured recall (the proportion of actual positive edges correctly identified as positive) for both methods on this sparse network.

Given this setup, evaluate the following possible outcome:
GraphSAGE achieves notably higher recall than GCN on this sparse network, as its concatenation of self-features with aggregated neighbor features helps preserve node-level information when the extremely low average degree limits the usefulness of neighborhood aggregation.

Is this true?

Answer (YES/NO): YES